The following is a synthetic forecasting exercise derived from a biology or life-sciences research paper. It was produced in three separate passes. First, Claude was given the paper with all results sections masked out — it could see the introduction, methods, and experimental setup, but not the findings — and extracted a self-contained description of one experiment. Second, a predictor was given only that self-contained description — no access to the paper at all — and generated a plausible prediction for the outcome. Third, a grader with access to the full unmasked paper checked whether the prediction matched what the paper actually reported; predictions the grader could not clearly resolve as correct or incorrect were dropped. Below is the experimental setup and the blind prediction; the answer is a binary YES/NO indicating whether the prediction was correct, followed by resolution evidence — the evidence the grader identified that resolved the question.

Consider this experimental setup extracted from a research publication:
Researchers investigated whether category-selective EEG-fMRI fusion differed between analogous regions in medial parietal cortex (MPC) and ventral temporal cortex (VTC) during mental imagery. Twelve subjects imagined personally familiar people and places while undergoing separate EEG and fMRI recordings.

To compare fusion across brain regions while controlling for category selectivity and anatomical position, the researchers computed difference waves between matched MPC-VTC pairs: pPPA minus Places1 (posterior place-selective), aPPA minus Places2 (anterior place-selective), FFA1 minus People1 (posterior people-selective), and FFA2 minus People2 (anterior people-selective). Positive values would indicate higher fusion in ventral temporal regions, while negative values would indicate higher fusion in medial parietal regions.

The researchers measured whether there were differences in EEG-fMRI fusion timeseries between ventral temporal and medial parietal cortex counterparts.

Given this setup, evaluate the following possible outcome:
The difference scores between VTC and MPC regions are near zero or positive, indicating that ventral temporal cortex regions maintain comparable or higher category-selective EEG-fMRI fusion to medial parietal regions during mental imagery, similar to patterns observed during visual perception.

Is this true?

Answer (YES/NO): YES